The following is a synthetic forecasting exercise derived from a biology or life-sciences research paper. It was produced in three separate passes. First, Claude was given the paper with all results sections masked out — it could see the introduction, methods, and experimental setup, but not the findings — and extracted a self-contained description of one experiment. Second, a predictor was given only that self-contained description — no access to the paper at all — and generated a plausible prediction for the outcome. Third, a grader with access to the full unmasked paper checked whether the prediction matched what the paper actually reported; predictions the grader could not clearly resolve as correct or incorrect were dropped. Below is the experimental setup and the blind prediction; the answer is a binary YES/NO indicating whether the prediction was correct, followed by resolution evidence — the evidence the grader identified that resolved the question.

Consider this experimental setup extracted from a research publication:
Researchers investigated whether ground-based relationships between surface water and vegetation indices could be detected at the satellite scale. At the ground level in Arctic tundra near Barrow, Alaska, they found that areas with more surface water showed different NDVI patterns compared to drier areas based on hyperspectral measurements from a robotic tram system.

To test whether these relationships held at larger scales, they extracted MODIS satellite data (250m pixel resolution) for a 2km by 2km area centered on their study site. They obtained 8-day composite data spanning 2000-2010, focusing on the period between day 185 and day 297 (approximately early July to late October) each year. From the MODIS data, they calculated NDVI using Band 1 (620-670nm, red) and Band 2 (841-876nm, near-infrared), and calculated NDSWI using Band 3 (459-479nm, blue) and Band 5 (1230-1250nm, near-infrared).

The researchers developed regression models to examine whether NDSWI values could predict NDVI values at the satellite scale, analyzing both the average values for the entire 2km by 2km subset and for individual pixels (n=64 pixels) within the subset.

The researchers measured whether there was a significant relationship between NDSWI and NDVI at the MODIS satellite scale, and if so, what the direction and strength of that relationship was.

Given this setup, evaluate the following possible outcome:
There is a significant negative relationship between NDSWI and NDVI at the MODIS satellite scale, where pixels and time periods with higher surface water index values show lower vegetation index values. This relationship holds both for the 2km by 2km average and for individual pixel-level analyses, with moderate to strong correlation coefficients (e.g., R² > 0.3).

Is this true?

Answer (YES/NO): YES